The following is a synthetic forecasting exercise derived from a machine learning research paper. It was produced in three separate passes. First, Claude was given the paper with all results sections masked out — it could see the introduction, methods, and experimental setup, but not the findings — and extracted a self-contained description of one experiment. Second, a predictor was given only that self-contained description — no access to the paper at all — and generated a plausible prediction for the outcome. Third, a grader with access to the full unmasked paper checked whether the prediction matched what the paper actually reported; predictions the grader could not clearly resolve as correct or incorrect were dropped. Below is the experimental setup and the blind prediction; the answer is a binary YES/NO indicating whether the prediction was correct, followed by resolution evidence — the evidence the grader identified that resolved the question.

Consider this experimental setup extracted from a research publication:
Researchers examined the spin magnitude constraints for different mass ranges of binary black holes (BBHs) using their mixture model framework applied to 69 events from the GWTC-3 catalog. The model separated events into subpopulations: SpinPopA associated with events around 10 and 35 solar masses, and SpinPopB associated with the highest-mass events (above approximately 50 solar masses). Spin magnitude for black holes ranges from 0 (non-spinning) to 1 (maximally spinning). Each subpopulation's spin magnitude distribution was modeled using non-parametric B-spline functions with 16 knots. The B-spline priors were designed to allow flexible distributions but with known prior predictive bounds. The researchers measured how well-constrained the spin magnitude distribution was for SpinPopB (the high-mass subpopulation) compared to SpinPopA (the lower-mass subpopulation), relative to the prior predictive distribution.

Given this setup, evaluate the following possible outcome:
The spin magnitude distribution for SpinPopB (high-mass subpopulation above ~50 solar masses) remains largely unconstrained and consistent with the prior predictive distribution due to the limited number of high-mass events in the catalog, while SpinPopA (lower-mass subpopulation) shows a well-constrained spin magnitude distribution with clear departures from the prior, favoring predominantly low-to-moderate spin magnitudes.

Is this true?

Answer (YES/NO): YES